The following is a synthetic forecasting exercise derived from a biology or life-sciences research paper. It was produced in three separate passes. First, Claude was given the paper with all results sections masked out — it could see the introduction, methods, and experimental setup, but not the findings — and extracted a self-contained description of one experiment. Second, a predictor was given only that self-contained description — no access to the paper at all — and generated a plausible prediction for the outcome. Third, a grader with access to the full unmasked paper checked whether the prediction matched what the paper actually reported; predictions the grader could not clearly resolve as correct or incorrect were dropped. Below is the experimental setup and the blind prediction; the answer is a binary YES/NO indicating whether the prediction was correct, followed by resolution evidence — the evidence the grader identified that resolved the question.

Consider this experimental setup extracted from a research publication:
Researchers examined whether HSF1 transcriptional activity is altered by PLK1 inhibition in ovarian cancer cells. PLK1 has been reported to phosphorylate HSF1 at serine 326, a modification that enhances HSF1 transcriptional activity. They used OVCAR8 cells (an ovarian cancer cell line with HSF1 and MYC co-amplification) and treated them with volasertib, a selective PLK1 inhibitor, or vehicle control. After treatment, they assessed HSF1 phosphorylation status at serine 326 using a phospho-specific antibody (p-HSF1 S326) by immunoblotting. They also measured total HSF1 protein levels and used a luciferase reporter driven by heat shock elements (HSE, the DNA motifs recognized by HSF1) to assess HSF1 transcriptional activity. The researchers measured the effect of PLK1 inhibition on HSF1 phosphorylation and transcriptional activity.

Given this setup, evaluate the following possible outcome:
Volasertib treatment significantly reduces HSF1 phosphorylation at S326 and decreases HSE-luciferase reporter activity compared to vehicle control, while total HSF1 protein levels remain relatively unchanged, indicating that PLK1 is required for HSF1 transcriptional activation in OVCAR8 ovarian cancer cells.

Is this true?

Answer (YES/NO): NO